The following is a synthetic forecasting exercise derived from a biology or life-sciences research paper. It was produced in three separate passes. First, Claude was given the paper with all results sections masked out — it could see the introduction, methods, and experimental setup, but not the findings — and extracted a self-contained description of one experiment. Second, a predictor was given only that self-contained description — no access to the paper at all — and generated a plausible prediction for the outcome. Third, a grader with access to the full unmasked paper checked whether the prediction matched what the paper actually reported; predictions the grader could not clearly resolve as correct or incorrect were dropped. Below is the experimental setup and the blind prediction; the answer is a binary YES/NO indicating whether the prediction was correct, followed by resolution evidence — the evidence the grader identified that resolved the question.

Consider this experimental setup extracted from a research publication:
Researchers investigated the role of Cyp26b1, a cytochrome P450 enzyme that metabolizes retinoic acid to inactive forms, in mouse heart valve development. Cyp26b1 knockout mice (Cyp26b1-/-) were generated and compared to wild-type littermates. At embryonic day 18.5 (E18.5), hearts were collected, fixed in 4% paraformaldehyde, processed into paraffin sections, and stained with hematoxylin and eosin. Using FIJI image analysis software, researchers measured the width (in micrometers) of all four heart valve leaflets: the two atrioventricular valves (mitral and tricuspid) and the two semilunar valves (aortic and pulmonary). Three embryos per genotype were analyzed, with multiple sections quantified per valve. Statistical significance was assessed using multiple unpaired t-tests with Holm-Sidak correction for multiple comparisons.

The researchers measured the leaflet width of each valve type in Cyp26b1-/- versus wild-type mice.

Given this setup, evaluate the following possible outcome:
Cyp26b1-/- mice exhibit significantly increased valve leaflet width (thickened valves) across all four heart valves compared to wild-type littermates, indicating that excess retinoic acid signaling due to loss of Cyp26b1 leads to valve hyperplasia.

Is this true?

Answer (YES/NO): NO